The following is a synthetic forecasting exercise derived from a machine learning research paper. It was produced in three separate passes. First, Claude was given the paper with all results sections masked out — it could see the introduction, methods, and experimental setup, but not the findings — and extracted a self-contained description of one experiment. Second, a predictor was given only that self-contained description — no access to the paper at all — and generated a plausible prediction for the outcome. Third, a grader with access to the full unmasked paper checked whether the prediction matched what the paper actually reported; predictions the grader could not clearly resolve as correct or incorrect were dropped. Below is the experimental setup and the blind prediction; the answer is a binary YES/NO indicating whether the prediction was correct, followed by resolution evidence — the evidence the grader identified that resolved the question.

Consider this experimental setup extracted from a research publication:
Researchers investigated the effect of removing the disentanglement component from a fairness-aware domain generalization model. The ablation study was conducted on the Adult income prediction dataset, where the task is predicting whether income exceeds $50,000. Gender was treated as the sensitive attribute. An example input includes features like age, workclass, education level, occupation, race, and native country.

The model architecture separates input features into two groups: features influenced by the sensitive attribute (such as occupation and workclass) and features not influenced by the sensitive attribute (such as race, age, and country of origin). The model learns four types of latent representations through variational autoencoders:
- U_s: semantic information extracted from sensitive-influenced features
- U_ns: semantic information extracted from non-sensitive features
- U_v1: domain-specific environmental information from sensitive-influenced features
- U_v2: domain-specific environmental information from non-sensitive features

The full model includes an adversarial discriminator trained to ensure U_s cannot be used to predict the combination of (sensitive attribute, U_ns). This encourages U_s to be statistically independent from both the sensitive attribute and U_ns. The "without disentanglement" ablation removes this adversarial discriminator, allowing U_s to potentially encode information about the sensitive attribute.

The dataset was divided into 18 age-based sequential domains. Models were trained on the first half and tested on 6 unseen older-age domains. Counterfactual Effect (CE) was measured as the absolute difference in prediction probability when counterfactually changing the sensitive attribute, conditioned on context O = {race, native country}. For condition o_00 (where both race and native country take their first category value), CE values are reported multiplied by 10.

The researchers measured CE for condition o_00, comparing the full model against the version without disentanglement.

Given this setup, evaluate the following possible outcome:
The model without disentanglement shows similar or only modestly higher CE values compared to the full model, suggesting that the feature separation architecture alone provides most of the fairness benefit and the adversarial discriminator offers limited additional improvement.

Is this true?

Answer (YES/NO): NO